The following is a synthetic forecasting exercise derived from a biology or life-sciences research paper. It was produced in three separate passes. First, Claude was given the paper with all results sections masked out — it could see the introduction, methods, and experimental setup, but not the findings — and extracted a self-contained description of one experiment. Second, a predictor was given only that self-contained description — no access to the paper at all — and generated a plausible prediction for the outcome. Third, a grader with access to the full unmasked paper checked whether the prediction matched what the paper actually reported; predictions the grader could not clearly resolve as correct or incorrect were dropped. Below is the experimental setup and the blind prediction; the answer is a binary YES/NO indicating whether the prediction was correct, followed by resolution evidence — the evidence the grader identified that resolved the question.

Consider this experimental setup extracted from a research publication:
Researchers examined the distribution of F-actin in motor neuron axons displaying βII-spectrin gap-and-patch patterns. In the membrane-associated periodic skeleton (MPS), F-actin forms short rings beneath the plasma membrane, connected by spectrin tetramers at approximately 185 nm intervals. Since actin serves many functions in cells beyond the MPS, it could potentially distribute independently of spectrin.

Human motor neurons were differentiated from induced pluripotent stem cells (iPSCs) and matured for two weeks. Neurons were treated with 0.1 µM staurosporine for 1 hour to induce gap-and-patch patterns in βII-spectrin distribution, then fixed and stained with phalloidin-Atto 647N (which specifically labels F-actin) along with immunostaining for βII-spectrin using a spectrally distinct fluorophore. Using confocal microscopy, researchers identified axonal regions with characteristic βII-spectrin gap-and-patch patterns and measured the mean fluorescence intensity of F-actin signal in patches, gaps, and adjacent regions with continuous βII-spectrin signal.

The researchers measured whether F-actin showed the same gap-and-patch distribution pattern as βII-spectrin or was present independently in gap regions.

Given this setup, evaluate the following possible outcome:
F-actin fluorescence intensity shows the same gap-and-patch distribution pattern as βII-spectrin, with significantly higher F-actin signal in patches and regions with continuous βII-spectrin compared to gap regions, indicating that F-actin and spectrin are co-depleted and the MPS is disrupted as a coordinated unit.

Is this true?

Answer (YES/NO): YES